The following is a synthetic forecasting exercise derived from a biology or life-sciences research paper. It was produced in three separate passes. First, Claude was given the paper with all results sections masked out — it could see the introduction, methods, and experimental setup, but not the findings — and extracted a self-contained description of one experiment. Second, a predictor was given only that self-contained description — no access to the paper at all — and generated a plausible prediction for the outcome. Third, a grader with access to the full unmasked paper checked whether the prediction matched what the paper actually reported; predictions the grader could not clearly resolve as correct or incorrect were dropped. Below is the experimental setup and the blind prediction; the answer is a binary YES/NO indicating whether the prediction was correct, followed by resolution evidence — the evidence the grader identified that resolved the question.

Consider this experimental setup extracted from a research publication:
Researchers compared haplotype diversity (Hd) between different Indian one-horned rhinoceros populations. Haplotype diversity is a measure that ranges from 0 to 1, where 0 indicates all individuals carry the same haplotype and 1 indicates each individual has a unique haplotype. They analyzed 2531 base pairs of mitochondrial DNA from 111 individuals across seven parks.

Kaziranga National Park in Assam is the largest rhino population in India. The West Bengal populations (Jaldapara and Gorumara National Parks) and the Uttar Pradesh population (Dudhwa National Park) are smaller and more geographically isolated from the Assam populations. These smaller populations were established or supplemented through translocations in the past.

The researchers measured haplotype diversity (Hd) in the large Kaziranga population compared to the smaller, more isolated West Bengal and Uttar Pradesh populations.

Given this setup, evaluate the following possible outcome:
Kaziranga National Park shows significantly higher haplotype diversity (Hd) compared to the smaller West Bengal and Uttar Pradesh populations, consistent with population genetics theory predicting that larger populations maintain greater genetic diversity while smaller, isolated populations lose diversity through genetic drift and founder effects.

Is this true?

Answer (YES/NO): YES